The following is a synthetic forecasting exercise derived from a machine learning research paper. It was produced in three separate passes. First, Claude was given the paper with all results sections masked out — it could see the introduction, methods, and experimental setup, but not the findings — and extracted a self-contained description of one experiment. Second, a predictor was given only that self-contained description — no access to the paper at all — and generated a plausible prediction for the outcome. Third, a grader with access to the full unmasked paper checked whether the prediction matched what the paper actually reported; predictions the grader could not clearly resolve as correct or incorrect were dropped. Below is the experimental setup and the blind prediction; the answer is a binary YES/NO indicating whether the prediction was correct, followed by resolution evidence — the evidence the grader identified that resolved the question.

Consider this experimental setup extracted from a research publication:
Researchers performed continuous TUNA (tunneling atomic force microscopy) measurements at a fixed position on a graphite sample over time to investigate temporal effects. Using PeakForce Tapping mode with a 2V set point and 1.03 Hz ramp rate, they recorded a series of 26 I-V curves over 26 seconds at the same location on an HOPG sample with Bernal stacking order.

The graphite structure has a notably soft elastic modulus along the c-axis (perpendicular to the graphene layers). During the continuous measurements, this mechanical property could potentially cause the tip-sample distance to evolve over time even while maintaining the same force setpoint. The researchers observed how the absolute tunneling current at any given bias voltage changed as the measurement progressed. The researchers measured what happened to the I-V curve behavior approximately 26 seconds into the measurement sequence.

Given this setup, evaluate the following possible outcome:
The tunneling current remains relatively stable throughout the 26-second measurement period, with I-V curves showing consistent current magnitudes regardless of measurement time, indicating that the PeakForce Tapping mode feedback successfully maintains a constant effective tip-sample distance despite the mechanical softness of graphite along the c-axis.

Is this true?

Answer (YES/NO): NO